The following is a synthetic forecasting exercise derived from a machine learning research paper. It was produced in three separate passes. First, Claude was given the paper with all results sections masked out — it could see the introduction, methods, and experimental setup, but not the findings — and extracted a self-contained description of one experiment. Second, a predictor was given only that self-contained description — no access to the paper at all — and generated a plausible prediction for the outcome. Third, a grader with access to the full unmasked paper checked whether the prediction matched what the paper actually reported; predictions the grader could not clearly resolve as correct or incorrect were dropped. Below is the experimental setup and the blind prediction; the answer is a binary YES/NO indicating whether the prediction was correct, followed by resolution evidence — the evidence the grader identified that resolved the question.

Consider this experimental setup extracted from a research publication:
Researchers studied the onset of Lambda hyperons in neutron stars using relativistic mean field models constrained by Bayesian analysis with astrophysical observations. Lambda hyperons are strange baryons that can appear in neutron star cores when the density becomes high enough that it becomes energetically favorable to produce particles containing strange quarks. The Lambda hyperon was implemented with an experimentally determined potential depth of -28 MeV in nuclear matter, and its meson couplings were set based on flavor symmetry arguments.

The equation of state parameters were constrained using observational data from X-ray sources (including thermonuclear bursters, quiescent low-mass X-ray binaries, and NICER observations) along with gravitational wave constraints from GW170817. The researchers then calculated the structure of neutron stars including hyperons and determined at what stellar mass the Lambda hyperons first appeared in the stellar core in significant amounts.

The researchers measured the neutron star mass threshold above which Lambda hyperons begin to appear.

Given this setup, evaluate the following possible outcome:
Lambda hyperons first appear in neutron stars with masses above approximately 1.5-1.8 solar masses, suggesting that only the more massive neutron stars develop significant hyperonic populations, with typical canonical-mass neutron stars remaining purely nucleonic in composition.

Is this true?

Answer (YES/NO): YES